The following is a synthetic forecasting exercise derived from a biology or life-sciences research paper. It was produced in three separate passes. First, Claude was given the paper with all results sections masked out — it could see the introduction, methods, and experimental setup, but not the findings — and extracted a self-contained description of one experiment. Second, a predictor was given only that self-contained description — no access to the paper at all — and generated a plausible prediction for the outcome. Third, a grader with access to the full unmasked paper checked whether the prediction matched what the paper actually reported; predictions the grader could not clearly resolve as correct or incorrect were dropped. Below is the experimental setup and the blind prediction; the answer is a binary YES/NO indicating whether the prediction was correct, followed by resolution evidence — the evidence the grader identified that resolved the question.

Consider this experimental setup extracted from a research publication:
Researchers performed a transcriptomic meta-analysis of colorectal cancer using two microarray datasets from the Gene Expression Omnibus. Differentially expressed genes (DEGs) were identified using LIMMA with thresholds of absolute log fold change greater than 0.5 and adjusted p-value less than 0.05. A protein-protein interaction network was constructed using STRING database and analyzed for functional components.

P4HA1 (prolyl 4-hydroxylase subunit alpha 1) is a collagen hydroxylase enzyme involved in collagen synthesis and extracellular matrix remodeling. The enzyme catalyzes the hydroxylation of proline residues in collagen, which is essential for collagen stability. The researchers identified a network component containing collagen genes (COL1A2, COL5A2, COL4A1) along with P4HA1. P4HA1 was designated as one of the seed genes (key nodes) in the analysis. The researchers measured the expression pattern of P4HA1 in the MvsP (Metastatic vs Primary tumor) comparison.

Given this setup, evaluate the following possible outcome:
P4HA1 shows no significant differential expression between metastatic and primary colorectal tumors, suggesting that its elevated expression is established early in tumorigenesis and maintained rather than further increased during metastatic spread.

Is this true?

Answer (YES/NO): NO